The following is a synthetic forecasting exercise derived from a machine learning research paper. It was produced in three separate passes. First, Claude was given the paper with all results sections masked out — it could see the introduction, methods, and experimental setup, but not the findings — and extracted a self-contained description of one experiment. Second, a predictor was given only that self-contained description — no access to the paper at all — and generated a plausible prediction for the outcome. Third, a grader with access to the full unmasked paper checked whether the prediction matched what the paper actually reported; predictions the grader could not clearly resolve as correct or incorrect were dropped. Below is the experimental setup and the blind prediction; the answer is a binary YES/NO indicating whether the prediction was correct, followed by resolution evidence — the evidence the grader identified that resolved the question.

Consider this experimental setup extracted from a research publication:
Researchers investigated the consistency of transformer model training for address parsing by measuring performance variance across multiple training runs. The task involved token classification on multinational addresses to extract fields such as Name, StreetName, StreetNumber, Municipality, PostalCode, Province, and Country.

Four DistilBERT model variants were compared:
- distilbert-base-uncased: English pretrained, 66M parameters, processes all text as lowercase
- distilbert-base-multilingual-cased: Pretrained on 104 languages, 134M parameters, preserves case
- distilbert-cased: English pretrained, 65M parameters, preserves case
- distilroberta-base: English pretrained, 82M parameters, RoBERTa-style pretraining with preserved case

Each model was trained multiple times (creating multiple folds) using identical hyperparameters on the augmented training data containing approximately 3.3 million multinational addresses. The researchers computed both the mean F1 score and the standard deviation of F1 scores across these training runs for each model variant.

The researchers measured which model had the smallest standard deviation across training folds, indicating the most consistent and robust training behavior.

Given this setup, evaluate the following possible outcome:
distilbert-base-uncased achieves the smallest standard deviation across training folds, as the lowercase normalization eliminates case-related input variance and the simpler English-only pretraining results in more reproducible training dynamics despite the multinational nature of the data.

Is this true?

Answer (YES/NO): YES